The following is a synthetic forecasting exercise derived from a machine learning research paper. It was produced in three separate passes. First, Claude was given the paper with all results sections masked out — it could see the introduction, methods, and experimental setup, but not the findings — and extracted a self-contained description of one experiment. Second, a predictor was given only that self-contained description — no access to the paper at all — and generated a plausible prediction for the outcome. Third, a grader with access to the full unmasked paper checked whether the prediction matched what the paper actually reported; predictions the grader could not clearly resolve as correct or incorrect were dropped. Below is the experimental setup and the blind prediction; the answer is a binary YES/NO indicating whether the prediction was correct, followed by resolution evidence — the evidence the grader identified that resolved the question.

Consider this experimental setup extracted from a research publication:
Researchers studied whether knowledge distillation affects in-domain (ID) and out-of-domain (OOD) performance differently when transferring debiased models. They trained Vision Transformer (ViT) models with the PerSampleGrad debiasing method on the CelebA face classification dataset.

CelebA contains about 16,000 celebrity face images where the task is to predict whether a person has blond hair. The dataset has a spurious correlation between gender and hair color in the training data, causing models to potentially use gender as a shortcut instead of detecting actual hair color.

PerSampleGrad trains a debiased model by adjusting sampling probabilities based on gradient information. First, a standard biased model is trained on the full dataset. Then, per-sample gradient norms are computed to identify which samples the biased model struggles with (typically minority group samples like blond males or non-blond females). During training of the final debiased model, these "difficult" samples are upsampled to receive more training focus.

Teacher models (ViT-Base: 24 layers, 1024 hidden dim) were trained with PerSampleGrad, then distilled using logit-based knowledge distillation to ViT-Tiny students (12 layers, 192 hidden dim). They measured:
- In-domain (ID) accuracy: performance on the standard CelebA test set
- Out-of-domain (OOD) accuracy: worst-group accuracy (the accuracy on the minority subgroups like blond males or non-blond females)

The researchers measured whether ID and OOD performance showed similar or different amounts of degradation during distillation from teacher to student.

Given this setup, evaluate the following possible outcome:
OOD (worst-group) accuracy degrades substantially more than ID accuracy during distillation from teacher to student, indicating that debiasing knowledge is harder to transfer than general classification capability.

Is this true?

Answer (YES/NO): YES